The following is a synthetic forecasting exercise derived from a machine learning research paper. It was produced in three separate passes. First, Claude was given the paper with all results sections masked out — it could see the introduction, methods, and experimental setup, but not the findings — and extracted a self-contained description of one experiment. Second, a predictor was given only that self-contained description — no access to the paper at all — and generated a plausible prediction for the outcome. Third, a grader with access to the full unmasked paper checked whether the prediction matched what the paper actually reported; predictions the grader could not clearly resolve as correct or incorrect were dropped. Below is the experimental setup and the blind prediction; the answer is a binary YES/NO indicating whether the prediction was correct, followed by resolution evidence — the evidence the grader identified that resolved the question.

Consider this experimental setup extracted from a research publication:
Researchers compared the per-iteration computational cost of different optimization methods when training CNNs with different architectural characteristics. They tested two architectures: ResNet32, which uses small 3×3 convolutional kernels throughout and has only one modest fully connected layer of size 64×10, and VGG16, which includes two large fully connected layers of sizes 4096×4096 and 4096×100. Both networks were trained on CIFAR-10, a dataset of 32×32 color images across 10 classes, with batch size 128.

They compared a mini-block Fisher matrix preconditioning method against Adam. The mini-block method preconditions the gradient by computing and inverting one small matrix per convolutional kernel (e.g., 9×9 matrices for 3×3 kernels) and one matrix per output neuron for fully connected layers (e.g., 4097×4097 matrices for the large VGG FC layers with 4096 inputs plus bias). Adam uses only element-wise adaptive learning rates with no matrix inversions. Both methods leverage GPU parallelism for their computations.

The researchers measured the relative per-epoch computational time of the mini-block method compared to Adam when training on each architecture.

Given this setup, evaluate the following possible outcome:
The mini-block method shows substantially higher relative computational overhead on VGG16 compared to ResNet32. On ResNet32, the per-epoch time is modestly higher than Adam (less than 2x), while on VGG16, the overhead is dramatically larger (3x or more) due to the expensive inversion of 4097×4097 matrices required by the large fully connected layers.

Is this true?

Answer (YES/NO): NO